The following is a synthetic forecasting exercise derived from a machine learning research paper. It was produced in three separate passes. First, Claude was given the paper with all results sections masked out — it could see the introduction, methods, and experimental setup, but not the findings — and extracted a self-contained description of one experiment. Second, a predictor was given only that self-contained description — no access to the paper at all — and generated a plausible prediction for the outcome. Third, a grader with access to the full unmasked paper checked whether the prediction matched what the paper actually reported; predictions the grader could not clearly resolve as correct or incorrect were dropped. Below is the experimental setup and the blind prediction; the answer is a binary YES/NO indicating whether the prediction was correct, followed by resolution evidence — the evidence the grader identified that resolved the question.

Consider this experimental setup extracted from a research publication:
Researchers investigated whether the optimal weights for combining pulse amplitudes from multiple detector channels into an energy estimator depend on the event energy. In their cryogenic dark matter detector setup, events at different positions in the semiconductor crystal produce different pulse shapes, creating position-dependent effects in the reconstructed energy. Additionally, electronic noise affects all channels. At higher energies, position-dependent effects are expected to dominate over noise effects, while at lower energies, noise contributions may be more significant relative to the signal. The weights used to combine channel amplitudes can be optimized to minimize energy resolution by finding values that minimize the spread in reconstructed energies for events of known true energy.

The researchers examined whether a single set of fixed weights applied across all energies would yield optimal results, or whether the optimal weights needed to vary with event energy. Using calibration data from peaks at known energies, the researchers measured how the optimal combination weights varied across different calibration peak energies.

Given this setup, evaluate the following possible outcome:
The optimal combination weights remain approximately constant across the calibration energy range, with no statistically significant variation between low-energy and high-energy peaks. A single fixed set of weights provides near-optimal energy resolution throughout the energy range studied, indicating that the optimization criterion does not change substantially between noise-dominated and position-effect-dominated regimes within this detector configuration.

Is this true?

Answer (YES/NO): NO